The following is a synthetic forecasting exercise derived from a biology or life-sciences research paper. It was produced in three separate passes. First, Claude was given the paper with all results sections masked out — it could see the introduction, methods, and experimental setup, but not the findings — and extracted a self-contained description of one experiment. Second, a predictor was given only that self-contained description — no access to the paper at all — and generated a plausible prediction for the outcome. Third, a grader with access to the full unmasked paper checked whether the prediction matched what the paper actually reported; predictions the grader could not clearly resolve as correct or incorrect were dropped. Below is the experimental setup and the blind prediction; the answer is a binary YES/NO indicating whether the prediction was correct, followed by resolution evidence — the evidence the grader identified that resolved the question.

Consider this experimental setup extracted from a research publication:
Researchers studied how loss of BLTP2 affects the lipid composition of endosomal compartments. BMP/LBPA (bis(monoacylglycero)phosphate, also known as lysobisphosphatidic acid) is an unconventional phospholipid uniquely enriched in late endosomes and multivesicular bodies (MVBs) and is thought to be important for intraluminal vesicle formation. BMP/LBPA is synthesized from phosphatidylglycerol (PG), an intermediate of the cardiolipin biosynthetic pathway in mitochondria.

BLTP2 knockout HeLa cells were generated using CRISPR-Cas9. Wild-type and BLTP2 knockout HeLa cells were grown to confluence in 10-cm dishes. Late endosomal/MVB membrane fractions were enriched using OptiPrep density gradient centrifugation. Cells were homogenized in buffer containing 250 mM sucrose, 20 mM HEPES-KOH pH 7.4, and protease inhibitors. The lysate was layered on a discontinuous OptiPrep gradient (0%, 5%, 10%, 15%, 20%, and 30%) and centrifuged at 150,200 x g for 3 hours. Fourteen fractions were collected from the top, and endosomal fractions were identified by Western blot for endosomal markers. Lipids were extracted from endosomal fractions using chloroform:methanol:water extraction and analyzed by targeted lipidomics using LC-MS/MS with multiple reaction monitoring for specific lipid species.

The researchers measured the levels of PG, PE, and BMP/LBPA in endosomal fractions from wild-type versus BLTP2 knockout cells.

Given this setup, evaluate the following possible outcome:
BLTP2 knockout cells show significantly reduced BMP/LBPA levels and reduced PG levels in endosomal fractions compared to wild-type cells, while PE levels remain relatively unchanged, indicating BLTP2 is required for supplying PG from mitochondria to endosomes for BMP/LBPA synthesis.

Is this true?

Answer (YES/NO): NO